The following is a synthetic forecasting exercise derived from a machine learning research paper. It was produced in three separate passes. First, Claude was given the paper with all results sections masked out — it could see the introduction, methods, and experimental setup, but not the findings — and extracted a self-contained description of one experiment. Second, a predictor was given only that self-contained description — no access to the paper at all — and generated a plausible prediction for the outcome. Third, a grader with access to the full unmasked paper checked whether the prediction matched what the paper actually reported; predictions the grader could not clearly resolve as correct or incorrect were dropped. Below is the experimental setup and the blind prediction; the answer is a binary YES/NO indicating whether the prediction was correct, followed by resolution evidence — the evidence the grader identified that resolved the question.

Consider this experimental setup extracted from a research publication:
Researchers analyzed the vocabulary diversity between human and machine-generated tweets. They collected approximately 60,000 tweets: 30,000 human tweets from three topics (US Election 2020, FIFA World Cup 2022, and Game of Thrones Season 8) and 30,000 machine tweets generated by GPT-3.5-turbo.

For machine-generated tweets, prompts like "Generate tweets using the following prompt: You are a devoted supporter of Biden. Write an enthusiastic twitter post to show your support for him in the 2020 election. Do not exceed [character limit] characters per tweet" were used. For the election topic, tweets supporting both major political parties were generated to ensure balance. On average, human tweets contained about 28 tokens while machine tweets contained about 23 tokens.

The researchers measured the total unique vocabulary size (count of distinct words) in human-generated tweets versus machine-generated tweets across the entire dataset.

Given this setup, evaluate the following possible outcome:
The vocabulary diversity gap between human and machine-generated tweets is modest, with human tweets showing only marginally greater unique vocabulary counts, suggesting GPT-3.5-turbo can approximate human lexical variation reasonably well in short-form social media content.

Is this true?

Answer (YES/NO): NO